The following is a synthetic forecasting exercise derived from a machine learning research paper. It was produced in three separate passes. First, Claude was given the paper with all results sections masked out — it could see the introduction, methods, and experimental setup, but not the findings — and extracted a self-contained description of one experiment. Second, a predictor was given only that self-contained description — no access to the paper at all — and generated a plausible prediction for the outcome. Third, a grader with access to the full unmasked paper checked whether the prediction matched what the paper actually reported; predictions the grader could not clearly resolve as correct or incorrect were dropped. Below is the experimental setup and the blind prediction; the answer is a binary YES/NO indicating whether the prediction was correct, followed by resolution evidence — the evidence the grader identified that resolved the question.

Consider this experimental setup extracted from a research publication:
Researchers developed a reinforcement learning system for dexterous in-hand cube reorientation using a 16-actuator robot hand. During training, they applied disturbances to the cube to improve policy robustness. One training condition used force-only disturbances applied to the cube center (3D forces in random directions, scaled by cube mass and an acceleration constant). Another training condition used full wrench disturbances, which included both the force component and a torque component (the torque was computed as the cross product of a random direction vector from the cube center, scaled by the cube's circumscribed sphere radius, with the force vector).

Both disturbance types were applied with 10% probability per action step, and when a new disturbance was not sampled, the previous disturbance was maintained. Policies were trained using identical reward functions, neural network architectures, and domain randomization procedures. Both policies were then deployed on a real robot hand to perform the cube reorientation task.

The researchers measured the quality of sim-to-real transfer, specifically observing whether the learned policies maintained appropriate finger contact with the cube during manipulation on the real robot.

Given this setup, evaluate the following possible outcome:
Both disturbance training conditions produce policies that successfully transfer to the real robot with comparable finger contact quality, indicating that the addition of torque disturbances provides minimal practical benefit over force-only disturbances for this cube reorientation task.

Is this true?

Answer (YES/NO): NO